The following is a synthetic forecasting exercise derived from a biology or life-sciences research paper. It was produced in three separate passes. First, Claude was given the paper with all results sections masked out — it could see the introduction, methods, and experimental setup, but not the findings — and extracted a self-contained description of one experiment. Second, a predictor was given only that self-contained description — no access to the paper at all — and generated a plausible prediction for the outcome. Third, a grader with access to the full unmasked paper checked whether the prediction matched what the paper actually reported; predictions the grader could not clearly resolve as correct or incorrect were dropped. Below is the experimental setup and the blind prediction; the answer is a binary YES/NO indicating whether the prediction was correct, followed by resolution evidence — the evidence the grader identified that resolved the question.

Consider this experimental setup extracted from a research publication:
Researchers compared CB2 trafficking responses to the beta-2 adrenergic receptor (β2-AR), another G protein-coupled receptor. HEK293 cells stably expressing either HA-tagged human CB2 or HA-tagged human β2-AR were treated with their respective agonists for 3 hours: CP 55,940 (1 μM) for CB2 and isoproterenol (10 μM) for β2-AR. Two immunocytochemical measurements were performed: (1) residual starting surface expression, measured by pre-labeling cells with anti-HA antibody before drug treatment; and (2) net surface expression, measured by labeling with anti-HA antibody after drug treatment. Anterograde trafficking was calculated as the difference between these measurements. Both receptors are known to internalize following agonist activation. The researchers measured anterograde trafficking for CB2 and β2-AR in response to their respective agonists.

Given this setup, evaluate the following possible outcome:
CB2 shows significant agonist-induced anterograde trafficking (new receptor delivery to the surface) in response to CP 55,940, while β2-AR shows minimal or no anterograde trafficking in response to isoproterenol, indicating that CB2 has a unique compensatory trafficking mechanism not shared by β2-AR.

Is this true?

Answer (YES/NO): YES